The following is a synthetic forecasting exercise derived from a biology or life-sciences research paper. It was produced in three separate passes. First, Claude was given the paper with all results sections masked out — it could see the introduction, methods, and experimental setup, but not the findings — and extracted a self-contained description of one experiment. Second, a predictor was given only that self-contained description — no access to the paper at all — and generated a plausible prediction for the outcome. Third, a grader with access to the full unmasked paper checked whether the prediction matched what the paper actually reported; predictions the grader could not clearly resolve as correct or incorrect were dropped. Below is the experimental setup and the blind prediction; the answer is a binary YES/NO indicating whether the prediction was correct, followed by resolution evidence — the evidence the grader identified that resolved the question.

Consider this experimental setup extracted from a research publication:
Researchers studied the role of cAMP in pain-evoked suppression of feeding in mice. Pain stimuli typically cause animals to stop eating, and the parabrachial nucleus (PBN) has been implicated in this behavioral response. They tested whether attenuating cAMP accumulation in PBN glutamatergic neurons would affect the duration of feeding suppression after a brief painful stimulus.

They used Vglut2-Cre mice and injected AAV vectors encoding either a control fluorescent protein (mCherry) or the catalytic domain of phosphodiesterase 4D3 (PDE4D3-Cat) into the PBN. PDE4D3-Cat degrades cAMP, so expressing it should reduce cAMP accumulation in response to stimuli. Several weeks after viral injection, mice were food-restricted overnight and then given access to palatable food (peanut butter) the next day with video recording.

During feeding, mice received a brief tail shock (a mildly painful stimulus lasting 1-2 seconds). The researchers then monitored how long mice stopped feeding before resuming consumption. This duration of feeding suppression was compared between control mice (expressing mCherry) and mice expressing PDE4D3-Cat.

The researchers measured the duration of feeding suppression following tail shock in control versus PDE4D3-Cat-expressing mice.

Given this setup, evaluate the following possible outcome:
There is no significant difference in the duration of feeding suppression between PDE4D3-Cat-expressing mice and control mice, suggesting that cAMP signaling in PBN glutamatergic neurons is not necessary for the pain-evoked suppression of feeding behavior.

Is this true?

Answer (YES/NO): NO